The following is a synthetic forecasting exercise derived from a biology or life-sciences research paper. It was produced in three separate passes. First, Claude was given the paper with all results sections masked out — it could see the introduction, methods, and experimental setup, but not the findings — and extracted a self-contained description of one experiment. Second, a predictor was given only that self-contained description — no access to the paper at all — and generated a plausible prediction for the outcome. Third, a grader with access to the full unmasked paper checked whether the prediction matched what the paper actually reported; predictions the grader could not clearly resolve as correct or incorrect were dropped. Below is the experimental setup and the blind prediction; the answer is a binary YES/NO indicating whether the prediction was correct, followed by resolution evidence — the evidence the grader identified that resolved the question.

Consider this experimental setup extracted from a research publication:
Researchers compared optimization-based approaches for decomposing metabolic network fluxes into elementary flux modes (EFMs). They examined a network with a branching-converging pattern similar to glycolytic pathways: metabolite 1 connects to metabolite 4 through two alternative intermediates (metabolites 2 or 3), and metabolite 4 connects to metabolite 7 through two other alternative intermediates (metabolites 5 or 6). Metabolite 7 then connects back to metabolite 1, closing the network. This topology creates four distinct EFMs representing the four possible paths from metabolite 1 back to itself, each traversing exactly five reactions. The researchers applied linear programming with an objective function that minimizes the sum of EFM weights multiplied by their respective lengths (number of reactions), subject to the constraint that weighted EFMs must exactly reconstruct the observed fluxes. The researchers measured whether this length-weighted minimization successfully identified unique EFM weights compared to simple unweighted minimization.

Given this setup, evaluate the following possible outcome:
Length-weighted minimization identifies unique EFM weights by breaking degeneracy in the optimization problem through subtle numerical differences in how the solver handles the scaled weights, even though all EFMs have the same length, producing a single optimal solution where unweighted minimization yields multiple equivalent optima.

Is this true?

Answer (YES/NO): NO